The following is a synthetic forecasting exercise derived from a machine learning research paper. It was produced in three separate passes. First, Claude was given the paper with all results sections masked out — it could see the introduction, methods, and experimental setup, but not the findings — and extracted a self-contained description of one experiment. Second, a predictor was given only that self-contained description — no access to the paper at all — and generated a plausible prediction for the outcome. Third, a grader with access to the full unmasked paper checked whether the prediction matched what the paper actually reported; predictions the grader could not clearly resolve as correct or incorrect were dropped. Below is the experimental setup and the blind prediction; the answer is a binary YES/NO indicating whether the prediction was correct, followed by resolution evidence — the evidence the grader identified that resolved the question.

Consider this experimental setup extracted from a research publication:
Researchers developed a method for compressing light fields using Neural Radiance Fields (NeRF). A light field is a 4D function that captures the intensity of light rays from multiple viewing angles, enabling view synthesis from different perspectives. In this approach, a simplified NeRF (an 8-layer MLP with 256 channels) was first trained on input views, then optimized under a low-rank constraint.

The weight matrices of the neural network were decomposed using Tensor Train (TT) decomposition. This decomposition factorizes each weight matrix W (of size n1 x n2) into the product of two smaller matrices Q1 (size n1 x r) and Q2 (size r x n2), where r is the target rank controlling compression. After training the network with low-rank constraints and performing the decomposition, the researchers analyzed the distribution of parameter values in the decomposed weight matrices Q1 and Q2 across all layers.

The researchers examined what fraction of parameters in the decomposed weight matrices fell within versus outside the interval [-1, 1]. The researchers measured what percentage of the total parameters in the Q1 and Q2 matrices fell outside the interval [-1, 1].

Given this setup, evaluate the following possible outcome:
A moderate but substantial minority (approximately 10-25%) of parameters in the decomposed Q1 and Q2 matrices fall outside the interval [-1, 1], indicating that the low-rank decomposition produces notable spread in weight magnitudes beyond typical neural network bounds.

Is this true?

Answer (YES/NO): NO